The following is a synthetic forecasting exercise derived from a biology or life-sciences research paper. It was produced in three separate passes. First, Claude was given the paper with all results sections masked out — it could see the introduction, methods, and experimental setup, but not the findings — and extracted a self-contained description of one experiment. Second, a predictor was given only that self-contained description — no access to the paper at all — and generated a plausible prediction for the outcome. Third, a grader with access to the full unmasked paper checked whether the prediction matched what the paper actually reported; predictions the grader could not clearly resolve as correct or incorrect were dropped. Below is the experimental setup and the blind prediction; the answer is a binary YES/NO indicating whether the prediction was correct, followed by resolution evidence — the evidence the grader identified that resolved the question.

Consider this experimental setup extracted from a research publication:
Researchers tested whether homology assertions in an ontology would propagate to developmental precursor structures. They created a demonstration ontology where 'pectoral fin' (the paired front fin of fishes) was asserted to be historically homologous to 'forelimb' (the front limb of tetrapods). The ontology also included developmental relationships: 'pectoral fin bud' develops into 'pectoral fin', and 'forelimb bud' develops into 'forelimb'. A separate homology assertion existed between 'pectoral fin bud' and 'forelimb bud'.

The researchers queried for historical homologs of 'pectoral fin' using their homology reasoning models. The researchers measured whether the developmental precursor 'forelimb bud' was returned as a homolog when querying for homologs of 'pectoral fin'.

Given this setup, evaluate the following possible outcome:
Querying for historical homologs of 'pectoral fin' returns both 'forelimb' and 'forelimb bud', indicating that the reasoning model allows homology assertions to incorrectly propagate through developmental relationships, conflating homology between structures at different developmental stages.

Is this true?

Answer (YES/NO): NO